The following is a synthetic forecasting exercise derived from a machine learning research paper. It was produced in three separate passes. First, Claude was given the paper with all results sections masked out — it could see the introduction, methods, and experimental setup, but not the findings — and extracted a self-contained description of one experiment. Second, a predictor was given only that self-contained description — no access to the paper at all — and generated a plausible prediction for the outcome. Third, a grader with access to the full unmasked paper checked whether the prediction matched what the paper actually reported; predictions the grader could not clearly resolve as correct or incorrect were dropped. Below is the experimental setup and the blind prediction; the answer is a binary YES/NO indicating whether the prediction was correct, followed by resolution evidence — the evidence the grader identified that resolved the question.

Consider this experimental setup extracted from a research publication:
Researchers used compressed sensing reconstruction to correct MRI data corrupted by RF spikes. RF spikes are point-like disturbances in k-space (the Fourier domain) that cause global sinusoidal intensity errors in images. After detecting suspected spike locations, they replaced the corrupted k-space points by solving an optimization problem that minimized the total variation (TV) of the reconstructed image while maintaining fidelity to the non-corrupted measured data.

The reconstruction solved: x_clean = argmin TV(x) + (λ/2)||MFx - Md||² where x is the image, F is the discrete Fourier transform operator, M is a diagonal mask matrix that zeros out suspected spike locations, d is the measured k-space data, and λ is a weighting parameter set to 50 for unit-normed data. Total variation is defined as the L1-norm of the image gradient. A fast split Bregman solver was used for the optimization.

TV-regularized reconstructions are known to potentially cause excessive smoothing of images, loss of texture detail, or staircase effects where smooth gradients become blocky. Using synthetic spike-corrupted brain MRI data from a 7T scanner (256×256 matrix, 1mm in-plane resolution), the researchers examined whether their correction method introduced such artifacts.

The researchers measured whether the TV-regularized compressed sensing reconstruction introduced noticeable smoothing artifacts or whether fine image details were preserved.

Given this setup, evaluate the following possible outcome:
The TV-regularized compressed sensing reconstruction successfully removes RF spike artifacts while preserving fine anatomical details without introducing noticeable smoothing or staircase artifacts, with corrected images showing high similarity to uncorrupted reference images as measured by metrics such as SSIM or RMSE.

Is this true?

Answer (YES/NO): NO